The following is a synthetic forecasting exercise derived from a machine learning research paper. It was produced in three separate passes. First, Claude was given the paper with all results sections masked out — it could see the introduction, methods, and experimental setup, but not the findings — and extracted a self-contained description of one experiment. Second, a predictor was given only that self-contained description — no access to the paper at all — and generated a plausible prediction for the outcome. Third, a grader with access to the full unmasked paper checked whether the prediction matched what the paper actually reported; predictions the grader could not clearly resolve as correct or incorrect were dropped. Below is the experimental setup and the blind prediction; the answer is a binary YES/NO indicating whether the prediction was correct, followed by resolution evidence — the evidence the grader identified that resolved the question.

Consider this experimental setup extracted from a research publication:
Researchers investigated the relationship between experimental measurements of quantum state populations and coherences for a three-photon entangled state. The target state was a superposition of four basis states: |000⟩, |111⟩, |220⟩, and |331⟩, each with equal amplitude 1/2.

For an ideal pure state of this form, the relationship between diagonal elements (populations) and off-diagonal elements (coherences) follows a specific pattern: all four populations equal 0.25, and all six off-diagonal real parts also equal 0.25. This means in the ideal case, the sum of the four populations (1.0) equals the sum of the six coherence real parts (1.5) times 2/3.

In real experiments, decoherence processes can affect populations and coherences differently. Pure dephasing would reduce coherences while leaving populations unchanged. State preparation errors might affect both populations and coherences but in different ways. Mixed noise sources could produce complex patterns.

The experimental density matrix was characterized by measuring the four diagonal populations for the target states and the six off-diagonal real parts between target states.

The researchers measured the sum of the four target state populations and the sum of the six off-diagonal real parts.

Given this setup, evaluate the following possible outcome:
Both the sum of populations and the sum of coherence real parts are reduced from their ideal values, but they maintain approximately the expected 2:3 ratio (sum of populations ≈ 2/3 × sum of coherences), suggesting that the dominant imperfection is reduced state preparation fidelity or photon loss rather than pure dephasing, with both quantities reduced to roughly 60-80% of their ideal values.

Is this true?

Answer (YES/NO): NO